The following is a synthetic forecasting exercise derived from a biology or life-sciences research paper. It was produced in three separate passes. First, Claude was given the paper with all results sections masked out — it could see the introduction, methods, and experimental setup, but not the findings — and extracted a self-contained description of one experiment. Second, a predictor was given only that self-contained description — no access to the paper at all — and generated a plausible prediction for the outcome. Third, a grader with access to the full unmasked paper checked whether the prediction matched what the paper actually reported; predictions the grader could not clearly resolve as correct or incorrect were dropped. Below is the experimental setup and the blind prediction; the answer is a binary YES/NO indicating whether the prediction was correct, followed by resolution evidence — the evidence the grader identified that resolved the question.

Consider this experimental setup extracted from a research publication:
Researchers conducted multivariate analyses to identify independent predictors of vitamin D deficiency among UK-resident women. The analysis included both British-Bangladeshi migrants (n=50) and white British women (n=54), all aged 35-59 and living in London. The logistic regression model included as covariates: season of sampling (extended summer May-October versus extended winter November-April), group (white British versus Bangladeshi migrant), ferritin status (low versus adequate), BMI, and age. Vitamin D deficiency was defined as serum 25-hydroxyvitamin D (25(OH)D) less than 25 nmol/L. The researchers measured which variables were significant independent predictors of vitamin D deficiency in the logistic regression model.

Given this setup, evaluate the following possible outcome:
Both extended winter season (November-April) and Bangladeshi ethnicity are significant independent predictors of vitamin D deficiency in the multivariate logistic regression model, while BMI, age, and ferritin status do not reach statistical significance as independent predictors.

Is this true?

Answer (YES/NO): YES